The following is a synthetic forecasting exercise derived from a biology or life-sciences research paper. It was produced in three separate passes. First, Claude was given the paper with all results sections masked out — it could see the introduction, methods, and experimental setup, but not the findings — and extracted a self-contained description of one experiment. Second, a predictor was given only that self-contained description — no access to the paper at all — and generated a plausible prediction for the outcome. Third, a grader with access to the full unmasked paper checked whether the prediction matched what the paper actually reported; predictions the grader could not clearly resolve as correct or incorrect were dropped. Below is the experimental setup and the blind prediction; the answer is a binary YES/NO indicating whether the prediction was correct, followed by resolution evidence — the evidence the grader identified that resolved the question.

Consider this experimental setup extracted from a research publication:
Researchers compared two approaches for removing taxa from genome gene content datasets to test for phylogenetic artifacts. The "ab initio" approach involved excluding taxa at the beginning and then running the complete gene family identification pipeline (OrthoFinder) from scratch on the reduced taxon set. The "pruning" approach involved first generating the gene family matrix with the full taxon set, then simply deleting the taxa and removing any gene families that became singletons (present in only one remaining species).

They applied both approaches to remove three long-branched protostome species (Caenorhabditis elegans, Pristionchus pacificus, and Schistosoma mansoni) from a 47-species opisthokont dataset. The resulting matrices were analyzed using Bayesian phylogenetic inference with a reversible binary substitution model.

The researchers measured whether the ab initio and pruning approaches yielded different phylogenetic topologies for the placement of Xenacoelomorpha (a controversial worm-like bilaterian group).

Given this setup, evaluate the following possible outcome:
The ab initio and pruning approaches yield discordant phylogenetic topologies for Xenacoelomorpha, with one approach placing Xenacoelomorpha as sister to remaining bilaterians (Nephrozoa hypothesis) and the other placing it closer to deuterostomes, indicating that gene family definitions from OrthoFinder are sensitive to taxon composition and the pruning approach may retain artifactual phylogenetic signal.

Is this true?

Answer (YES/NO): NO